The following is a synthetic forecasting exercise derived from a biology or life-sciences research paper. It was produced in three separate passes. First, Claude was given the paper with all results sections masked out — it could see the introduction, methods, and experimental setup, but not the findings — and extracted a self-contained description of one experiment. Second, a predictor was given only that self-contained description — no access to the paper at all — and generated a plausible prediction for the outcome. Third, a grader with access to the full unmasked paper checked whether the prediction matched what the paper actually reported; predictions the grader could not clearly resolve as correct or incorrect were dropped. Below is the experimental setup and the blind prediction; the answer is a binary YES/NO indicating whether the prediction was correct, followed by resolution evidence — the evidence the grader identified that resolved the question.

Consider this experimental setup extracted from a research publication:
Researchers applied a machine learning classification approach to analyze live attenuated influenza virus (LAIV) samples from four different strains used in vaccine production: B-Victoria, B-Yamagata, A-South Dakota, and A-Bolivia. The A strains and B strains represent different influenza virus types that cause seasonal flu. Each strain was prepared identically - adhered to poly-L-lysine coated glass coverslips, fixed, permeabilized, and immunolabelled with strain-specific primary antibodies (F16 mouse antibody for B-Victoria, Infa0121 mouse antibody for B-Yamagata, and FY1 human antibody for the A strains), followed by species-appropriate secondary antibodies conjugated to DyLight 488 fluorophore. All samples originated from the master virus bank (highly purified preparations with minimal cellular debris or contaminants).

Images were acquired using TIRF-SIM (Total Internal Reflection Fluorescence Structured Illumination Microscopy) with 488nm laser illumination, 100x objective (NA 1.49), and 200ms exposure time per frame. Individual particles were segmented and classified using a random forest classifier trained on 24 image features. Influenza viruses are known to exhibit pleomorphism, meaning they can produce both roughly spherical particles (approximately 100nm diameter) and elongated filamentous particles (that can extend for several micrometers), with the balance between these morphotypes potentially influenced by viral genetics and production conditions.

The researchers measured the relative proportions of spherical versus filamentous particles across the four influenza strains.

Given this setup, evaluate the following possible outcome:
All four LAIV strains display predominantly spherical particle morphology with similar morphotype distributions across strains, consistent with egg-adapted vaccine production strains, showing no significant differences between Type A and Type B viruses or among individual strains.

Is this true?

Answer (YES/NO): NO